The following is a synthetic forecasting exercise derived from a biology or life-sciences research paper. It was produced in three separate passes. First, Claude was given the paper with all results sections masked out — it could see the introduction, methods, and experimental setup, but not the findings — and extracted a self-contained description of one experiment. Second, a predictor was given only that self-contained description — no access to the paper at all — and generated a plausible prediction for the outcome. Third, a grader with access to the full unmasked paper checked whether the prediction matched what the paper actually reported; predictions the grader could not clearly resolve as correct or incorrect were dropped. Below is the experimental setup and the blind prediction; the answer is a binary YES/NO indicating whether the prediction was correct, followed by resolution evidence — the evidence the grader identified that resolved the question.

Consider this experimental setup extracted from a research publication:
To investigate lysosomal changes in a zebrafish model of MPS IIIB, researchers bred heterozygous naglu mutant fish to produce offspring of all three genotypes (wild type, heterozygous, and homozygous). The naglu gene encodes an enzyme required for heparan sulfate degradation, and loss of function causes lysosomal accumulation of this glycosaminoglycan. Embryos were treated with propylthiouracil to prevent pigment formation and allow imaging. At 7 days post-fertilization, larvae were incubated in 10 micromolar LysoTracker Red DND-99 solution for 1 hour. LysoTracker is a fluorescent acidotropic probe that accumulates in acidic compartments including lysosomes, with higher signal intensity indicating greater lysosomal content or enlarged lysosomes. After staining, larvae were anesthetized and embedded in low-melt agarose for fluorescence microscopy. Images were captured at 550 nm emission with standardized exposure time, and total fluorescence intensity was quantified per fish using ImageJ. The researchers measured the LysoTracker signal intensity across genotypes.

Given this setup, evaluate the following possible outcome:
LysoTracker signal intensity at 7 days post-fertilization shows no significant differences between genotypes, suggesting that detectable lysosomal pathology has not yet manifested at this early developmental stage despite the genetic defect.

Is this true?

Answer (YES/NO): YES